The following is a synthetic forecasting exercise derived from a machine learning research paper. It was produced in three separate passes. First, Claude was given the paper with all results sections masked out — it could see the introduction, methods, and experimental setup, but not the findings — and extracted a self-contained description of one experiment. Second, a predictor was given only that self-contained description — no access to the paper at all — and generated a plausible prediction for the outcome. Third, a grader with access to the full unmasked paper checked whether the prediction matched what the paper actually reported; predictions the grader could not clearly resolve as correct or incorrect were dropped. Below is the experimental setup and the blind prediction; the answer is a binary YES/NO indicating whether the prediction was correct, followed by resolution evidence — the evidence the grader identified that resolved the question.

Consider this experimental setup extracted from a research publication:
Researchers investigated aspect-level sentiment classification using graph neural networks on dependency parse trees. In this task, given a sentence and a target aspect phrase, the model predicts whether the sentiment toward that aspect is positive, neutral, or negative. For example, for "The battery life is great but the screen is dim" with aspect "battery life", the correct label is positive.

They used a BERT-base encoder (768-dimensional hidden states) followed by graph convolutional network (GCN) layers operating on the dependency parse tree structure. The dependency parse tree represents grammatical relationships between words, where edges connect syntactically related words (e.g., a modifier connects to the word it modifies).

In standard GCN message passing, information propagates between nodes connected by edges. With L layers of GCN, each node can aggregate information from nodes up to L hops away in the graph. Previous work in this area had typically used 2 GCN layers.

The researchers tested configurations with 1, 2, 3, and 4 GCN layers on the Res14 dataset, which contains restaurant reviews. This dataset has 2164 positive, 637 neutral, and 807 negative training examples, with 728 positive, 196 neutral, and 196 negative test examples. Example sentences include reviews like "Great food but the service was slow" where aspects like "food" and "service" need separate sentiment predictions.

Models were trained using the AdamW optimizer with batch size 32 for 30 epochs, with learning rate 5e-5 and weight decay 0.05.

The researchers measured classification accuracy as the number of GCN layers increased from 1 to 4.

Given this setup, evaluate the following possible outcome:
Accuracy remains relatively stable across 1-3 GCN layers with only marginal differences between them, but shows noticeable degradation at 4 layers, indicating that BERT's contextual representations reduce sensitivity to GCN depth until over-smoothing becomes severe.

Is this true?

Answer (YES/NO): NO